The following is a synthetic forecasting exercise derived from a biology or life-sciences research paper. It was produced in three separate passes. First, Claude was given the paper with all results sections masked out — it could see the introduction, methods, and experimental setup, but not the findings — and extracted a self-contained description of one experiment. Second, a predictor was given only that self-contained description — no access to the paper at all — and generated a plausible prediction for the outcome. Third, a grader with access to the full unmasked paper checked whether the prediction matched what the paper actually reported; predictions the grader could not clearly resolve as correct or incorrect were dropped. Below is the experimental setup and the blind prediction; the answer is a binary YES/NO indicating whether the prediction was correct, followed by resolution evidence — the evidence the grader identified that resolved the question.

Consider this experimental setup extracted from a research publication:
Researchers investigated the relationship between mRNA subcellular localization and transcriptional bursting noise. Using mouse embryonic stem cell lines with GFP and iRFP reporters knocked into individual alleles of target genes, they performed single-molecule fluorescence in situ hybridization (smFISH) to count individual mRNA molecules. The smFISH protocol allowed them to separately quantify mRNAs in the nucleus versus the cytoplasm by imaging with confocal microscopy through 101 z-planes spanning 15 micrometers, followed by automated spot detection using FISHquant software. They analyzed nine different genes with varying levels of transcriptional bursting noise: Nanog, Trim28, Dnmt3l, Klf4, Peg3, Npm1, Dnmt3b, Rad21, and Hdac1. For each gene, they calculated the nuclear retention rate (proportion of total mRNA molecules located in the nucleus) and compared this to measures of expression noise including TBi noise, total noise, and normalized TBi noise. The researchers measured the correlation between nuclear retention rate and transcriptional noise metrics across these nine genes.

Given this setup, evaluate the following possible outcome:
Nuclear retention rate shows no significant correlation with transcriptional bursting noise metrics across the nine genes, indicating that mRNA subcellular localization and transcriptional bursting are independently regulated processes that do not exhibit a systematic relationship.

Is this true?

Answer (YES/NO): YES